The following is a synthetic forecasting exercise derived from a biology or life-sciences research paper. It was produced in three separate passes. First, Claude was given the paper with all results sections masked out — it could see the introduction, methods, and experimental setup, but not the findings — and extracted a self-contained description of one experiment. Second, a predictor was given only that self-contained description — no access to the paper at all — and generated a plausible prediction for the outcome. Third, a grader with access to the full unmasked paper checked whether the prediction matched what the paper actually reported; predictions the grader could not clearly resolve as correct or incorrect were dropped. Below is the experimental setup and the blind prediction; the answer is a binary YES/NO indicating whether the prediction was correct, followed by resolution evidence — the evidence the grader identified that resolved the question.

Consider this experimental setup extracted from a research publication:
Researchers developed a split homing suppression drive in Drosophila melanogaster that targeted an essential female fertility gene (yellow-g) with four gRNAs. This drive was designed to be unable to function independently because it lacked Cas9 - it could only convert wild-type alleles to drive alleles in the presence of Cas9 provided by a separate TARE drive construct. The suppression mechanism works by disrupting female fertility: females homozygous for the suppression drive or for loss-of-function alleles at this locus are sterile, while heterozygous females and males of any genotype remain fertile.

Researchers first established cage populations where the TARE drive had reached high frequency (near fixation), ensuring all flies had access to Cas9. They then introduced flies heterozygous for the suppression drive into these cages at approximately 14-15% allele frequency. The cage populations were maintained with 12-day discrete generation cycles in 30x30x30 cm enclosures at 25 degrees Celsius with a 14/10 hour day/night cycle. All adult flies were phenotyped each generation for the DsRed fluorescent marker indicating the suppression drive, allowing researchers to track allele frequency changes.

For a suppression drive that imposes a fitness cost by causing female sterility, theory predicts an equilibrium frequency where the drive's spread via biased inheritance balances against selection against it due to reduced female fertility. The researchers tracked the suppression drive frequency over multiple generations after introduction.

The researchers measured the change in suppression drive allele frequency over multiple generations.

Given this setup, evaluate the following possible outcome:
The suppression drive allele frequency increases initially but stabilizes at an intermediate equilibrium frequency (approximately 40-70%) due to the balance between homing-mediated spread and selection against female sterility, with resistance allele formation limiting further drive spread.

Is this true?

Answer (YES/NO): NO